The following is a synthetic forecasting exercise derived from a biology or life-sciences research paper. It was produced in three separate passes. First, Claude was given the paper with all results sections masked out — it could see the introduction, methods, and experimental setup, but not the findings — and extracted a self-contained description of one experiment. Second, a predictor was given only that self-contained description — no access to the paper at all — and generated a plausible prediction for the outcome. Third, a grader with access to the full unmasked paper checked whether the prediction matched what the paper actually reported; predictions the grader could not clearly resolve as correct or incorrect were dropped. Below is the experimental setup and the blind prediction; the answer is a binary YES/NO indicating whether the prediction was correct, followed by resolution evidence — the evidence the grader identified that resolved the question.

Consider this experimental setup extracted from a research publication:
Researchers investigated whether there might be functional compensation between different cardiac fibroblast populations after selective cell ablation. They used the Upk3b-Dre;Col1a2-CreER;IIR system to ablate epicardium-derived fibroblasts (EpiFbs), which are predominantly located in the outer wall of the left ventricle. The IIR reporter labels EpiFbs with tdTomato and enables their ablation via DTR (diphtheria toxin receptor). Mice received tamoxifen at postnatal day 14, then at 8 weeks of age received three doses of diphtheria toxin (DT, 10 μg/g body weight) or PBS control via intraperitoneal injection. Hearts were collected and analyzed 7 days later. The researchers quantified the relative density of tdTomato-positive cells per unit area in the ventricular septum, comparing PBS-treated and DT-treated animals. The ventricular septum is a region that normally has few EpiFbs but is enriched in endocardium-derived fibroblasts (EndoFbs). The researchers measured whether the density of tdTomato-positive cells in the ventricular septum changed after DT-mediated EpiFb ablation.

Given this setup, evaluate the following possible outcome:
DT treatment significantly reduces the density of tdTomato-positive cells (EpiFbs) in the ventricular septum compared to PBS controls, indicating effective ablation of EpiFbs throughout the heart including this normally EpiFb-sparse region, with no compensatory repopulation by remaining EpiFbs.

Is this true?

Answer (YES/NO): YES